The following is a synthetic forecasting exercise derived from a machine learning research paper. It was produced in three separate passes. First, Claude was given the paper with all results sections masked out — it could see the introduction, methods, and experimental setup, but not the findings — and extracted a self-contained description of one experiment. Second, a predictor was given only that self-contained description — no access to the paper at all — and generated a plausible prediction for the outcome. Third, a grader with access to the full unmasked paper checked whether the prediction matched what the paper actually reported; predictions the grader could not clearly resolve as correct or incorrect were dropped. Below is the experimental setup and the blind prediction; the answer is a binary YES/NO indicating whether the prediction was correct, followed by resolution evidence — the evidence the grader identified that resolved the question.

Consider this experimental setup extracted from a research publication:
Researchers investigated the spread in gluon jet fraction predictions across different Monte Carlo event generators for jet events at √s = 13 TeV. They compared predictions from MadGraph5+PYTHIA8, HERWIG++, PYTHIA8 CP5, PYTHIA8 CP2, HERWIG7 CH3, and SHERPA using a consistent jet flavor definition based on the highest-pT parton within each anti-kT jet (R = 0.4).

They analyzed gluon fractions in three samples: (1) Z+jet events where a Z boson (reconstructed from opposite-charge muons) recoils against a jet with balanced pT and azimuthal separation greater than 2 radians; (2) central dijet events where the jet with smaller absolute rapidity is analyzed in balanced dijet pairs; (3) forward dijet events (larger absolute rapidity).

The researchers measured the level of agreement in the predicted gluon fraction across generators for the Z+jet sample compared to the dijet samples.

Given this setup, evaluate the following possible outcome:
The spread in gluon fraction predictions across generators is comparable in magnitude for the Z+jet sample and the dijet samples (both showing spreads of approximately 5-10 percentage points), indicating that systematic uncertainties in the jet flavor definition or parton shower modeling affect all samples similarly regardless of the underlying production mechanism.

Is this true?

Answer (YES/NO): NO